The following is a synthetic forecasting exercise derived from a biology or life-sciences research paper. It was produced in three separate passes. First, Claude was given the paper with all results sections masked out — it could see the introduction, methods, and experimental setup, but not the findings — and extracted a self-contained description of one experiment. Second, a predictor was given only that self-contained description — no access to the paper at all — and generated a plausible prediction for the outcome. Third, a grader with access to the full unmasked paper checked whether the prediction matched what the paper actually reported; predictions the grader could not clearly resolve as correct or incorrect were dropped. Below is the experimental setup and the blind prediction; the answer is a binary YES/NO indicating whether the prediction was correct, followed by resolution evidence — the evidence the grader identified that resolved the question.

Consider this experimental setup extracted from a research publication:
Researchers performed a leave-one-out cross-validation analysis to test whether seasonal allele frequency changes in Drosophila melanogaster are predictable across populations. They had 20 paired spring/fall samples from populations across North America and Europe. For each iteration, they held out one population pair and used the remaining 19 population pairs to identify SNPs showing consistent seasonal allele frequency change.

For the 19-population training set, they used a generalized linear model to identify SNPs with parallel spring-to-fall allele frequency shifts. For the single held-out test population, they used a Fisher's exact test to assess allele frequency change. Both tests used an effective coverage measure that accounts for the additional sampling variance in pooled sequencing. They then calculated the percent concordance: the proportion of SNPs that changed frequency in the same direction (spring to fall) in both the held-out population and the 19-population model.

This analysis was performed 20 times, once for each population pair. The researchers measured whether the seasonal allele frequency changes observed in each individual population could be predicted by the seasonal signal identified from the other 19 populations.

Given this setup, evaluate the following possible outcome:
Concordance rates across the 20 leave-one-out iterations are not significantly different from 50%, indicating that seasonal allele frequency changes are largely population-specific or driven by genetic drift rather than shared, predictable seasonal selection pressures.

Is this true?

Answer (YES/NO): NO